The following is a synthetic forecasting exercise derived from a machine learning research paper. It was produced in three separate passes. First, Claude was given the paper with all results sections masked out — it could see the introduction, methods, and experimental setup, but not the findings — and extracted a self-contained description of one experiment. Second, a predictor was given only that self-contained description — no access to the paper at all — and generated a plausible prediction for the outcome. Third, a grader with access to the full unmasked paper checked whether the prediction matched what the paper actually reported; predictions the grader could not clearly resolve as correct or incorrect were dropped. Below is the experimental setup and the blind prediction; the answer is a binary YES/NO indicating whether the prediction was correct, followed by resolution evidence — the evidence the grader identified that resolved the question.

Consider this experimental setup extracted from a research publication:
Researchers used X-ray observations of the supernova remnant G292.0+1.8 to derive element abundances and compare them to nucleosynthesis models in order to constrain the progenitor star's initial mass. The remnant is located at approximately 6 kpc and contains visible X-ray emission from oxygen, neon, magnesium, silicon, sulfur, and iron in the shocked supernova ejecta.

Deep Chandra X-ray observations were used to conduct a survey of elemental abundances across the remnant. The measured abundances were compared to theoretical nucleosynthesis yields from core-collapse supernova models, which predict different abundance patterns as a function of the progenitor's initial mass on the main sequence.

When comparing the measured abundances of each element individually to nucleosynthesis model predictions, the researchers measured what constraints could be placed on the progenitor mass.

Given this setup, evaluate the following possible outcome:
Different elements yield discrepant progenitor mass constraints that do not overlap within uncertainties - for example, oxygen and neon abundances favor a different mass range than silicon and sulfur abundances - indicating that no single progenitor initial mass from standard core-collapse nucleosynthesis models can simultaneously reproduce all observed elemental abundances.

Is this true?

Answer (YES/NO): NO